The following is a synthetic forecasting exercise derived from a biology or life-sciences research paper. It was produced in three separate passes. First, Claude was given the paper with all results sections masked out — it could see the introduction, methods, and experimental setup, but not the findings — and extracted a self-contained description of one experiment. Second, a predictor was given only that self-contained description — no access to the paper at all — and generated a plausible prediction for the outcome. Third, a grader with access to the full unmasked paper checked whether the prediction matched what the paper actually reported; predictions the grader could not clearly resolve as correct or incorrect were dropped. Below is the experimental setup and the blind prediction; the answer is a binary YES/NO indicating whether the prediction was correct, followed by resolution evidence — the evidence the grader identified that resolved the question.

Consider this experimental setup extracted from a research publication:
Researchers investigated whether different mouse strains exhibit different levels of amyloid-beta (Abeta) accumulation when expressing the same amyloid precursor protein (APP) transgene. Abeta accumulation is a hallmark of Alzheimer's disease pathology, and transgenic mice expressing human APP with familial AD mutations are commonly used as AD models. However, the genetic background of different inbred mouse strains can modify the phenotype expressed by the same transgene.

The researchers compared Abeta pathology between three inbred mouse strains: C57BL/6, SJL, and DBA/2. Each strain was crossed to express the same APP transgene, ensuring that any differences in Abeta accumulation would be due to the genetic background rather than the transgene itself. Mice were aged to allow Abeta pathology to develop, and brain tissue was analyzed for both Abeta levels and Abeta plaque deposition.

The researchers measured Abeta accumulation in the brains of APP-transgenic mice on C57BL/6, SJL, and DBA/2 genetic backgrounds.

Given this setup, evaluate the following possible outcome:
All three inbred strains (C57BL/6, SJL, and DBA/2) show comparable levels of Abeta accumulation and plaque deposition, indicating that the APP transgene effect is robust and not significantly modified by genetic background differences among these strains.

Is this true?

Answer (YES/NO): NO